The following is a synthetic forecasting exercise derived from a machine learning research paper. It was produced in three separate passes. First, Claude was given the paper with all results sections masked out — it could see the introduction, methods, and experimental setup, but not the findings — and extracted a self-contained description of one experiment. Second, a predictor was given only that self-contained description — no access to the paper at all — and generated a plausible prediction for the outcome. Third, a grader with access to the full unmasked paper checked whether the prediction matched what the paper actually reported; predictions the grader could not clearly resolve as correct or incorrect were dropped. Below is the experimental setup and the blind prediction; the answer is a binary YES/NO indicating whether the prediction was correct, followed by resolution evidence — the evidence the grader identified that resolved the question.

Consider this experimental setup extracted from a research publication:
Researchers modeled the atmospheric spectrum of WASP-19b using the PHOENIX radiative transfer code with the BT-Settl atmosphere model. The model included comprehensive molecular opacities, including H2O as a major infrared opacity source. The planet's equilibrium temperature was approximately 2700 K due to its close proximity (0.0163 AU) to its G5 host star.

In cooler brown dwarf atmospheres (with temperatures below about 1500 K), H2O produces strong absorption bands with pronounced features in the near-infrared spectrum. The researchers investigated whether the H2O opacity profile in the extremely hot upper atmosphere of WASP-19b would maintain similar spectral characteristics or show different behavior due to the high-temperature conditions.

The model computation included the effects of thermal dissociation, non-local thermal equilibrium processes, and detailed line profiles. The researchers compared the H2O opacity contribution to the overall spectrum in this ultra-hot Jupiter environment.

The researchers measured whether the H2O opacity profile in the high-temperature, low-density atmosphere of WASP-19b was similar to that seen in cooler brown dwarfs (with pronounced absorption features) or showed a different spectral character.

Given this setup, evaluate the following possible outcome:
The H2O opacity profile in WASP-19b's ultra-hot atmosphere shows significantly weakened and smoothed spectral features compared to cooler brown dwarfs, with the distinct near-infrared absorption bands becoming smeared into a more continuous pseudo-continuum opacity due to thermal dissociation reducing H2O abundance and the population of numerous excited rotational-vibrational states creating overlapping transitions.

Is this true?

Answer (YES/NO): YES